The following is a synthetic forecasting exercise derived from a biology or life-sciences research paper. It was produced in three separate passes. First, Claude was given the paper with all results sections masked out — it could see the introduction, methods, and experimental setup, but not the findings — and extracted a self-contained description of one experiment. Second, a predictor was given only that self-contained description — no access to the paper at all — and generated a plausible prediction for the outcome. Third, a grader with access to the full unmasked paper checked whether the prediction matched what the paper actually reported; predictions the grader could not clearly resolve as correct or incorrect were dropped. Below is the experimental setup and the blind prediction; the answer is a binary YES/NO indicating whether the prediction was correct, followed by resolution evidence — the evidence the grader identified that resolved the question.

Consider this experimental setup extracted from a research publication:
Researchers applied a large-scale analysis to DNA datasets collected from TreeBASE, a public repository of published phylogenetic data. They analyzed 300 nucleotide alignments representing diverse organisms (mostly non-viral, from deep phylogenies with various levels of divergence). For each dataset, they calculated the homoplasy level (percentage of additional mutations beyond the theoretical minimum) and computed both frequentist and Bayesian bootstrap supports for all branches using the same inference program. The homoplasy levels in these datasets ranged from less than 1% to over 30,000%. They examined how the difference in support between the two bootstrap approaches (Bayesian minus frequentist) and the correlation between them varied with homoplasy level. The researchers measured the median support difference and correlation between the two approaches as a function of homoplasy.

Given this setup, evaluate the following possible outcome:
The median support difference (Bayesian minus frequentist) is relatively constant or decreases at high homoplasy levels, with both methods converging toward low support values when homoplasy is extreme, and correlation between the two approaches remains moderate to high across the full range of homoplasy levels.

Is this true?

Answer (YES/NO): YES